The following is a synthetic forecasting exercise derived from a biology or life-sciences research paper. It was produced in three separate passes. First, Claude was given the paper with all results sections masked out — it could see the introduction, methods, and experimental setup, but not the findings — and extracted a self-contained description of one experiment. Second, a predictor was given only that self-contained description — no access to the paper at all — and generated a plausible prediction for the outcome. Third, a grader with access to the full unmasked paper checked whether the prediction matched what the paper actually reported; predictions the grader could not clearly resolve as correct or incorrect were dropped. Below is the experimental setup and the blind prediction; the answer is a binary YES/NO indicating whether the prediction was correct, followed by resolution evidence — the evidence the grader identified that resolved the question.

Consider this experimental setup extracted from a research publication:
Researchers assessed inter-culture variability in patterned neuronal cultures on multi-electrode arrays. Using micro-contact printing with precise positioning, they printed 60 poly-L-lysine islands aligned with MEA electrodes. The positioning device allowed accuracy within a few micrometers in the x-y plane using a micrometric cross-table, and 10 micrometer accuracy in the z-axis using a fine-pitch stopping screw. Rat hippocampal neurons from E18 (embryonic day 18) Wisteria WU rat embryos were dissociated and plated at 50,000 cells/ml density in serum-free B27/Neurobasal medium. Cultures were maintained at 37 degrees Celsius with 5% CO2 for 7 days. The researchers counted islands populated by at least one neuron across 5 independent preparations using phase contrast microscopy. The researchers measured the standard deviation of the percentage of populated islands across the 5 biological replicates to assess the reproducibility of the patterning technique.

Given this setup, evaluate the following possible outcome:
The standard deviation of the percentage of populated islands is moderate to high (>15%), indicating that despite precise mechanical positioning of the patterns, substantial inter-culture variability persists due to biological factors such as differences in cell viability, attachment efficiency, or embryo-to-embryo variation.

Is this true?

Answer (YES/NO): NO